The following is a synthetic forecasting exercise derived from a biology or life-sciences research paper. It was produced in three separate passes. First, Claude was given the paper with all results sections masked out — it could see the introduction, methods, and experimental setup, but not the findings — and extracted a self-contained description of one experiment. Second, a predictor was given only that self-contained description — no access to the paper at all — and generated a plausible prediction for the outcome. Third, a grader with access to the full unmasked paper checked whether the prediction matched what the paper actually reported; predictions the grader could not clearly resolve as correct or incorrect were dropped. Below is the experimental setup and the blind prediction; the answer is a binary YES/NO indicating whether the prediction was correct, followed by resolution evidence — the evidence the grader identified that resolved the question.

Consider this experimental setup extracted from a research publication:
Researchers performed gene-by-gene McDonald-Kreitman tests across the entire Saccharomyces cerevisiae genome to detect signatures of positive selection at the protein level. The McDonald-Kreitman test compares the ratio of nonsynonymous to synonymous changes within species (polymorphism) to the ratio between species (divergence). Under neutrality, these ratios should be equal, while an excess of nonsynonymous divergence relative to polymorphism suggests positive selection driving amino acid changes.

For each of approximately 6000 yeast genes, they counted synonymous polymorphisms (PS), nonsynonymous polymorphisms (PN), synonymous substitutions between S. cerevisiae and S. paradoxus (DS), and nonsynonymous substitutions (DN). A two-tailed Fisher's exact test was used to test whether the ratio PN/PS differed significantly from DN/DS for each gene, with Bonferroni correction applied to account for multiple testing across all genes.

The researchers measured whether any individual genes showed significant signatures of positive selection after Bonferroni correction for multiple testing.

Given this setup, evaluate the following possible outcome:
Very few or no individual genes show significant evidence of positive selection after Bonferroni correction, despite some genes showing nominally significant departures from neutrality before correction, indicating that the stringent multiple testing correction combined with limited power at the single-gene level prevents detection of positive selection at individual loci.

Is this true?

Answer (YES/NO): YES